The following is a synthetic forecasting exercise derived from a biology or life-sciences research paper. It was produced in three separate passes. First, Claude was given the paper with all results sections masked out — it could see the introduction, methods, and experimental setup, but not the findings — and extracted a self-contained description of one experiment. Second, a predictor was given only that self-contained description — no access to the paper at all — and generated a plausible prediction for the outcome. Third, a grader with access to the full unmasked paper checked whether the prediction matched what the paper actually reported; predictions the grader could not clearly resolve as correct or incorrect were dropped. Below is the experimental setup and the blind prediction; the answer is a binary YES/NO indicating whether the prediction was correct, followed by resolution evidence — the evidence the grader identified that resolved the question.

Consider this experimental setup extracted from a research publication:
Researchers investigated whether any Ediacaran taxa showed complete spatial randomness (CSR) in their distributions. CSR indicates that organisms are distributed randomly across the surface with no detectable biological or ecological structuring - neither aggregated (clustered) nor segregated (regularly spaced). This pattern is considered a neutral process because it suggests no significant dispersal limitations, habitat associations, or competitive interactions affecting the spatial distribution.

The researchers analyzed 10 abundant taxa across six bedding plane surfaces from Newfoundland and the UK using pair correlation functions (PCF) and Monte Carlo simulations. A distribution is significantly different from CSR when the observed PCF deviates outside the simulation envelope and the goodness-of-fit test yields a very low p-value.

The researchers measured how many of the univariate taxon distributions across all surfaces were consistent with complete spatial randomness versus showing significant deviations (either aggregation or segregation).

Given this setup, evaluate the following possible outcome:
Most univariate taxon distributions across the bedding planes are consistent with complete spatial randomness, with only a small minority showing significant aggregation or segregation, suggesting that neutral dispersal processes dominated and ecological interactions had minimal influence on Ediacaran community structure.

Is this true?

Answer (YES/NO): NO